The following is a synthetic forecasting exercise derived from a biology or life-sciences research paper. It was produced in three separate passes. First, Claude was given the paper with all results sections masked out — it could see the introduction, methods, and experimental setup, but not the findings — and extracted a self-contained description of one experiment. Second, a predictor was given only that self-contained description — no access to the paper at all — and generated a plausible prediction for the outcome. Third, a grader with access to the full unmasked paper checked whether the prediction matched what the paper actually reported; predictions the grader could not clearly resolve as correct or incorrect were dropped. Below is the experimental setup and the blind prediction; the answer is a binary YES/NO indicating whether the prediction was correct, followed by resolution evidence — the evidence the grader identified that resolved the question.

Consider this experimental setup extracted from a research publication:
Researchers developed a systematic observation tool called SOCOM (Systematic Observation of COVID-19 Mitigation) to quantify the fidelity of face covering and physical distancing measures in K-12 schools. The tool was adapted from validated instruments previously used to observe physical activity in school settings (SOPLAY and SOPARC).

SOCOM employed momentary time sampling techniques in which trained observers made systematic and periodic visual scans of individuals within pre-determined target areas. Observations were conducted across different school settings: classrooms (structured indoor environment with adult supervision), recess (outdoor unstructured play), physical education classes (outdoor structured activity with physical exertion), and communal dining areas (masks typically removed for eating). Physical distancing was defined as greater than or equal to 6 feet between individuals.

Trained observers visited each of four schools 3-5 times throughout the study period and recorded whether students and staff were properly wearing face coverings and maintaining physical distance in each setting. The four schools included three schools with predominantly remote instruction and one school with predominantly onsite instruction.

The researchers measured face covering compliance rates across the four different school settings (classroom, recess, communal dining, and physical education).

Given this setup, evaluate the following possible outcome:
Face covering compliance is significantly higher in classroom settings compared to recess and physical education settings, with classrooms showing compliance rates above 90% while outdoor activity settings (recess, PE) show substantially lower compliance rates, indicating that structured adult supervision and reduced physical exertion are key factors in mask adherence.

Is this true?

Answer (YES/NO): NO